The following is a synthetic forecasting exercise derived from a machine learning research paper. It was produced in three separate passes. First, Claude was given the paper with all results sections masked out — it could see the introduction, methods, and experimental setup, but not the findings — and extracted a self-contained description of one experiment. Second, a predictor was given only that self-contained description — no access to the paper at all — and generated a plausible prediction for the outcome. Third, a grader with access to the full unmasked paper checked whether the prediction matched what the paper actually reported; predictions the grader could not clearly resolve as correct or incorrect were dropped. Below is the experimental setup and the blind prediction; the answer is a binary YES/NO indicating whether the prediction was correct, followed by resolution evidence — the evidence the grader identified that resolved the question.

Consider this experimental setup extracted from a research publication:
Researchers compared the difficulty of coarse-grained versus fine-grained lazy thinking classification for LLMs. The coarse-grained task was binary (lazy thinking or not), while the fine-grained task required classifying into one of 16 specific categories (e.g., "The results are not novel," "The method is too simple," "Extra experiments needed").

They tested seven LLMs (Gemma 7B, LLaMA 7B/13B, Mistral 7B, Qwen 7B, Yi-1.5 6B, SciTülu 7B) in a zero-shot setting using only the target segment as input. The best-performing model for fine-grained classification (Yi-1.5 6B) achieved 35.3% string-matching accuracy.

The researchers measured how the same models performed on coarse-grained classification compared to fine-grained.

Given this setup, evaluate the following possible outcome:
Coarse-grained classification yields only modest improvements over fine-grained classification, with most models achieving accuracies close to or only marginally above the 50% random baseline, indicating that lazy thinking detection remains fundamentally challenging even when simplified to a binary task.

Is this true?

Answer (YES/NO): NO